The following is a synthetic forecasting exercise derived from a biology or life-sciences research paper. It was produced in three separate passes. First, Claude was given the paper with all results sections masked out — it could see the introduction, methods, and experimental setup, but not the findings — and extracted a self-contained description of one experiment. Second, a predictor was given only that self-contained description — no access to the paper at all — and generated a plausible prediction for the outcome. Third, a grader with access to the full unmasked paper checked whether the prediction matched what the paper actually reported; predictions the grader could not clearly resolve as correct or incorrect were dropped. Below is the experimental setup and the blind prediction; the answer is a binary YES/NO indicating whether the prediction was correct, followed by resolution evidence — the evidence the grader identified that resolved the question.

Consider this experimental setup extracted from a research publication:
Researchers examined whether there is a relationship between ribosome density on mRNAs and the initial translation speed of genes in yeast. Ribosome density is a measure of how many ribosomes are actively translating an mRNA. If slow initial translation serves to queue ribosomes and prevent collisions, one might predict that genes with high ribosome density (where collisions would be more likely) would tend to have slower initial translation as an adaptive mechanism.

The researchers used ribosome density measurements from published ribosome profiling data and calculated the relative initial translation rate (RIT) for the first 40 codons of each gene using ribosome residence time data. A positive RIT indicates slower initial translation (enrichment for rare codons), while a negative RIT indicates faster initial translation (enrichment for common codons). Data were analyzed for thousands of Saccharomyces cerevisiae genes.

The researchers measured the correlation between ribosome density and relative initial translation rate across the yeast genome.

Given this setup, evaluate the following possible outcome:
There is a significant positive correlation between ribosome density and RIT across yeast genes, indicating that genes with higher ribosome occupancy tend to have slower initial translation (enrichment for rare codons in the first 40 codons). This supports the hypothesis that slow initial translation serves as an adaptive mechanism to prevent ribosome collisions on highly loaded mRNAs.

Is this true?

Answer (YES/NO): NO